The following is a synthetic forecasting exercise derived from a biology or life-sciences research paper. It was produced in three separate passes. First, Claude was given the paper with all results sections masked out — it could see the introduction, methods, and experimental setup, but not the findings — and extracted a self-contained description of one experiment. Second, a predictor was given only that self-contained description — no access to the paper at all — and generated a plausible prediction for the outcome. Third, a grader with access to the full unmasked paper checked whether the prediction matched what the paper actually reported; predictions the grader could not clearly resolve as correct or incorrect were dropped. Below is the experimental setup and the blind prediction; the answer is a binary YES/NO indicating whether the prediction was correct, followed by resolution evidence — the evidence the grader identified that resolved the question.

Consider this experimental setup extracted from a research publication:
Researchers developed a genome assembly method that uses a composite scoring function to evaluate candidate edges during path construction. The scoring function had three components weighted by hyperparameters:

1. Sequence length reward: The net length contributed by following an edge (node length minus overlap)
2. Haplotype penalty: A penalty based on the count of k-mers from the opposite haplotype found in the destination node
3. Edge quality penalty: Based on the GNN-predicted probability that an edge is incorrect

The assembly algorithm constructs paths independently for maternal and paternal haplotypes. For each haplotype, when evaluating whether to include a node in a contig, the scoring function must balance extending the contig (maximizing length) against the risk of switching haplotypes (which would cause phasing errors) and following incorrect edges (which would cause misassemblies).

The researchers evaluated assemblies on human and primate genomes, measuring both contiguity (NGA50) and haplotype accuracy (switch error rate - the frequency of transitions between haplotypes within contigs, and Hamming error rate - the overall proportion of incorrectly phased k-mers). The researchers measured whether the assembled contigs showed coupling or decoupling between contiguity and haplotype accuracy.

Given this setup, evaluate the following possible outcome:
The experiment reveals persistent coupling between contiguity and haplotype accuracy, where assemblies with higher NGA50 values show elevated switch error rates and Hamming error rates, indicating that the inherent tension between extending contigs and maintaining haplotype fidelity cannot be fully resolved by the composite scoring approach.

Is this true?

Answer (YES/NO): NO